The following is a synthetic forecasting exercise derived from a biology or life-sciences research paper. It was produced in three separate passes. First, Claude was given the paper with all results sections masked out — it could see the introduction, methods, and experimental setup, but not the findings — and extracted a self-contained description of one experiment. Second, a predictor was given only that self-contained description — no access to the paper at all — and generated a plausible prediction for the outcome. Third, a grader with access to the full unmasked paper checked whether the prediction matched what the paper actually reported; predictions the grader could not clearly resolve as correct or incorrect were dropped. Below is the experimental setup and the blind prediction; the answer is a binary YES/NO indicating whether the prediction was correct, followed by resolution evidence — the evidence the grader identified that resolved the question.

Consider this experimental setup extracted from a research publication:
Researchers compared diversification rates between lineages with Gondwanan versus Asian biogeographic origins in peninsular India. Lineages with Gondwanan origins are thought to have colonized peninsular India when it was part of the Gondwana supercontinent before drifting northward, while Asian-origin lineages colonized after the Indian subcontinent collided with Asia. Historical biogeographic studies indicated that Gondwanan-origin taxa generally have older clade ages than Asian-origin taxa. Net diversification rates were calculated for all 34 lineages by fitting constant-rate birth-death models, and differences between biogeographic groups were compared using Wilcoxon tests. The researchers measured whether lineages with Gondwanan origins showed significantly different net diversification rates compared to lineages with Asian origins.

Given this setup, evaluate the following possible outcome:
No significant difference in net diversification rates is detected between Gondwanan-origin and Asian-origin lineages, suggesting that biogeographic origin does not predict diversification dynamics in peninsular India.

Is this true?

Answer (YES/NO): NO